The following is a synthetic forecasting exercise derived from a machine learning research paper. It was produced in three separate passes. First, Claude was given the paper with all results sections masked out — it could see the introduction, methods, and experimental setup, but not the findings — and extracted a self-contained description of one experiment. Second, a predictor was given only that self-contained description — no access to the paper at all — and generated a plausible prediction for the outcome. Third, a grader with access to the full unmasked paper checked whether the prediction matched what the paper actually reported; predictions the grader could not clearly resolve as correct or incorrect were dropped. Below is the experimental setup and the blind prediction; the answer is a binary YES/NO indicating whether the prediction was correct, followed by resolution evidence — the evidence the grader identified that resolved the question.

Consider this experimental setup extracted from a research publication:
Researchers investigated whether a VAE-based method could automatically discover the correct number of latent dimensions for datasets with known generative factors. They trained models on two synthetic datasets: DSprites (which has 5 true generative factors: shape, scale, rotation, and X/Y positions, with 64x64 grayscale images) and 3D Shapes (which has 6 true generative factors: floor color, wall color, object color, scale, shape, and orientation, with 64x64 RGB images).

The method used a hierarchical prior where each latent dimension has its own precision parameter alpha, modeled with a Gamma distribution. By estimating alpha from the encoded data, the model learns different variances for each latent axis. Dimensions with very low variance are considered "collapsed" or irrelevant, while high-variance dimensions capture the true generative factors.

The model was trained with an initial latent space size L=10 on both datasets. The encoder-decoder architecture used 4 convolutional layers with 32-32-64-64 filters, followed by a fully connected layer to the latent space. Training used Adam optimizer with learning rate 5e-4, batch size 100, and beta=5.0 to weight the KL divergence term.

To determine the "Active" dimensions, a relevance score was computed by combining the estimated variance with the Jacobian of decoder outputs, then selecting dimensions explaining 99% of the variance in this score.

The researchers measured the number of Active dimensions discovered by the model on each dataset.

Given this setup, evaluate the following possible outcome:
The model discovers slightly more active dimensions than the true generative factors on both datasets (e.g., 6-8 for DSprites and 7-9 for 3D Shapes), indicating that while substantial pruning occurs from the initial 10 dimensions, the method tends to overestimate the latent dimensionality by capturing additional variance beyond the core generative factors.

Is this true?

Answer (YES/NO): NO